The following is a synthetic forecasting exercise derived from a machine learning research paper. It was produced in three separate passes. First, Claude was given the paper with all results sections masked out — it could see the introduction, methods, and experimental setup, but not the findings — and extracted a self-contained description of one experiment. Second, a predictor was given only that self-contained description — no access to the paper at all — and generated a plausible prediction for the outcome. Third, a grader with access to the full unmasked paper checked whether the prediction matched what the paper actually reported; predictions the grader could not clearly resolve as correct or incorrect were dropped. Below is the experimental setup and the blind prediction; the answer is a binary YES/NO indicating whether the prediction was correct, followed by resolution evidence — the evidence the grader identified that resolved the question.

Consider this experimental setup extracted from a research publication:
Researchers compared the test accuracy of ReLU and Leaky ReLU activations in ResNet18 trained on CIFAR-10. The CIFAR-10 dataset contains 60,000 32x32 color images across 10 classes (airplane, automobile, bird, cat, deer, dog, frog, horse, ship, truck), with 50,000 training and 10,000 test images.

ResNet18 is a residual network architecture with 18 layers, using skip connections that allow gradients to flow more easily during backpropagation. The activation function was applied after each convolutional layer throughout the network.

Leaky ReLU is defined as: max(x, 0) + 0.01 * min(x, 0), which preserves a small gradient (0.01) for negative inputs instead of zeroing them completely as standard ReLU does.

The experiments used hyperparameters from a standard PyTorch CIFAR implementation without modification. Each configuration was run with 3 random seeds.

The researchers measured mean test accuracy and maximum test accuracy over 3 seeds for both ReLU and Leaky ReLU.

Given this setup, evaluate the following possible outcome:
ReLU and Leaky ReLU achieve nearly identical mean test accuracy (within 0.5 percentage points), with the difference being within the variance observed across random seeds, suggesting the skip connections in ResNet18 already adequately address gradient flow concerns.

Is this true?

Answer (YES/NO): NO